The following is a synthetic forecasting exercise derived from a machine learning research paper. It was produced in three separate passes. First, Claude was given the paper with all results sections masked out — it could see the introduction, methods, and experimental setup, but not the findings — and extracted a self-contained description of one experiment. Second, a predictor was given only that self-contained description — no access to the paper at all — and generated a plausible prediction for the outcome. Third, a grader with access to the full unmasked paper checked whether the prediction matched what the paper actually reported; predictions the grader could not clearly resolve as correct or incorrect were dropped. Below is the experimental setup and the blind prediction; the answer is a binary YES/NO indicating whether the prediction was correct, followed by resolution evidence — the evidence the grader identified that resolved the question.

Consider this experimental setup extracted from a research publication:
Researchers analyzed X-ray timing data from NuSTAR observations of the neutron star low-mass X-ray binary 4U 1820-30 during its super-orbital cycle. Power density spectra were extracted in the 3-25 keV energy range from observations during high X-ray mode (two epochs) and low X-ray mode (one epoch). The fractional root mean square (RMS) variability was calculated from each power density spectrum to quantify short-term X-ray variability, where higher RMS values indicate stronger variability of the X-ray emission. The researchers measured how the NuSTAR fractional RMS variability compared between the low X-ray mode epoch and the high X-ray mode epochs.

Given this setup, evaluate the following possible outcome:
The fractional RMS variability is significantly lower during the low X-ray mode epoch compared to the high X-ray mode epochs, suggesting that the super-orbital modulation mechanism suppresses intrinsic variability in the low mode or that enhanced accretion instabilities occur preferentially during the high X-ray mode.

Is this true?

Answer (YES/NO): NO